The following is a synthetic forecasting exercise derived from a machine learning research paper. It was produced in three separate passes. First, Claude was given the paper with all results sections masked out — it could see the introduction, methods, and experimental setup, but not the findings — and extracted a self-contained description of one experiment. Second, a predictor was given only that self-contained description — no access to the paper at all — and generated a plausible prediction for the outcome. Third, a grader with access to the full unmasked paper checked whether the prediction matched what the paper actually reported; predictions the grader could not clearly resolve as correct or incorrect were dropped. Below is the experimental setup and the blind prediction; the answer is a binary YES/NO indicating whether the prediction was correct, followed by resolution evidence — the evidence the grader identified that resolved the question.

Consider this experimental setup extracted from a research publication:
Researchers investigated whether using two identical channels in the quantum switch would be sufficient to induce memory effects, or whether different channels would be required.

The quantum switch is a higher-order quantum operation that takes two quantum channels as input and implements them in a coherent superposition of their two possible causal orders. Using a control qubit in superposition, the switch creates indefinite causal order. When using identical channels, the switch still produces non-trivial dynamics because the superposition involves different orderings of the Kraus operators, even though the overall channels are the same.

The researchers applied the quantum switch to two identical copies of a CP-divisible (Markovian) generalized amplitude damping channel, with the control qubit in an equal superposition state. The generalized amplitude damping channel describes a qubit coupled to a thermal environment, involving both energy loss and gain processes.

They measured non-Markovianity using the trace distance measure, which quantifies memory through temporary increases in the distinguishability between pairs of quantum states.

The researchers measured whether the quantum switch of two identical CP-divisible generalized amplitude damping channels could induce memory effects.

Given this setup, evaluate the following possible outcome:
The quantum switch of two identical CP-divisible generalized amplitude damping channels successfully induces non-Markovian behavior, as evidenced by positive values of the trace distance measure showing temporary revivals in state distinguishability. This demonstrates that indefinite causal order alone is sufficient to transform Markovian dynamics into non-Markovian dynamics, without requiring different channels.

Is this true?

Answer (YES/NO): YES